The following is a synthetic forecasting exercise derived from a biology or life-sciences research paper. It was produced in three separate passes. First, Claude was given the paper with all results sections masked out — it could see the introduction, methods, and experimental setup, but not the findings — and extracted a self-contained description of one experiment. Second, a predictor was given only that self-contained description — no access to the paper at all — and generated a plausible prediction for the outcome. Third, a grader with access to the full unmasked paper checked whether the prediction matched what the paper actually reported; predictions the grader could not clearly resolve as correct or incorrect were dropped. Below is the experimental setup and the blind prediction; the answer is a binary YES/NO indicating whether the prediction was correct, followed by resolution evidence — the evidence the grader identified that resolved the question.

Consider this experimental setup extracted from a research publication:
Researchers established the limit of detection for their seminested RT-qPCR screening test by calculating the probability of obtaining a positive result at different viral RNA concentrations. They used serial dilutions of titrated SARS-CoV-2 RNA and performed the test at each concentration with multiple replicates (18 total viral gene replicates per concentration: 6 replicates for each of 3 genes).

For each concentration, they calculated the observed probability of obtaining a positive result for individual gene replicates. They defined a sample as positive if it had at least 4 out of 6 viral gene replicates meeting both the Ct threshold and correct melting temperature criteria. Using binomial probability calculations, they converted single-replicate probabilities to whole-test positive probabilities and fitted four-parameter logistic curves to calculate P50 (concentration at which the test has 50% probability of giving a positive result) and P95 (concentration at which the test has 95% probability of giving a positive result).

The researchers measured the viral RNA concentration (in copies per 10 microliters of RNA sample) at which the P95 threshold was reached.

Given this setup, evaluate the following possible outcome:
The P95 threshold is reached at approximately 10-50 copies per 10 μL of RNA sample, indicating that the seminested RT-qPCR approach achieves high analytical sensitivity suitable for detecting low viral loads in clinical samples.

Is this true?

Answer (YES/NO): YES